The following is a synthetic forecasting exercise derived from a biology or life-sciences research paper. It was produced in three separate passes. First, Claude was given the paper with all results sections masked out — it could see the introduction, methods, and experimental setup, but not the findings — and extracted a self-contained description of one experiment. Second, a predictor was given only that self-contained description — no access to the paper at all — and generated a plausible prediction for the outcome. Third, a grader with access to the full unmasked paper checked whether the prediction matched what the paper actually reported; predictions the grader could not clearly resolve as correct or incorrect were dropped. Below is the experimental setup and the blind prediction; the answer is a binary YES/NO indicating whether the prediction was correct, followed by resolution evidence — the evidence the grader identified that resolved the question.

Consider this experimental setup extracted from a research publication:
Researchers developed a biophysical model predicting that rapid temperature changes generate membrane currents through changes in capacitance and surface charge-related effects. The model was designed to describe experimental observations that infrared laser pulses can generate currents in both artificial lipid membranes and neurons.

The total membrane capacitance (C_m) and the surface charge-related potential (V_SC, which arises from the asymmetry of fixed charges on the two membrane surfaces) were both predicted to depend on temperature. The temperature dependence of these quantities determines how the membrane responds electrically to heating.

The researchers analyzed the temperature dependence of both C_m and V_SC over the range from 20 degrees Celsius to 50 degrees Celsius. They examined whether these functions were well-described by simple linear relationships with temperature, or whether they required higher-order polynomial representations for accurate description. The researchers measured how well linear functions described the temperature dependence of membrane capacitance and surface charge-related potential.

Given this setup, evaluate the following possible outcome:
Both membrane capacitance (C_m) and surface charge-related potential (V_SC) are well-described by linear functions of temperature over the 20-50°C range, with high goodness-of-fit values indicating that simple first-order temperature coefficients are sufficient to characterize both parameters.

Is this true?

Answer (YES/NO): NO